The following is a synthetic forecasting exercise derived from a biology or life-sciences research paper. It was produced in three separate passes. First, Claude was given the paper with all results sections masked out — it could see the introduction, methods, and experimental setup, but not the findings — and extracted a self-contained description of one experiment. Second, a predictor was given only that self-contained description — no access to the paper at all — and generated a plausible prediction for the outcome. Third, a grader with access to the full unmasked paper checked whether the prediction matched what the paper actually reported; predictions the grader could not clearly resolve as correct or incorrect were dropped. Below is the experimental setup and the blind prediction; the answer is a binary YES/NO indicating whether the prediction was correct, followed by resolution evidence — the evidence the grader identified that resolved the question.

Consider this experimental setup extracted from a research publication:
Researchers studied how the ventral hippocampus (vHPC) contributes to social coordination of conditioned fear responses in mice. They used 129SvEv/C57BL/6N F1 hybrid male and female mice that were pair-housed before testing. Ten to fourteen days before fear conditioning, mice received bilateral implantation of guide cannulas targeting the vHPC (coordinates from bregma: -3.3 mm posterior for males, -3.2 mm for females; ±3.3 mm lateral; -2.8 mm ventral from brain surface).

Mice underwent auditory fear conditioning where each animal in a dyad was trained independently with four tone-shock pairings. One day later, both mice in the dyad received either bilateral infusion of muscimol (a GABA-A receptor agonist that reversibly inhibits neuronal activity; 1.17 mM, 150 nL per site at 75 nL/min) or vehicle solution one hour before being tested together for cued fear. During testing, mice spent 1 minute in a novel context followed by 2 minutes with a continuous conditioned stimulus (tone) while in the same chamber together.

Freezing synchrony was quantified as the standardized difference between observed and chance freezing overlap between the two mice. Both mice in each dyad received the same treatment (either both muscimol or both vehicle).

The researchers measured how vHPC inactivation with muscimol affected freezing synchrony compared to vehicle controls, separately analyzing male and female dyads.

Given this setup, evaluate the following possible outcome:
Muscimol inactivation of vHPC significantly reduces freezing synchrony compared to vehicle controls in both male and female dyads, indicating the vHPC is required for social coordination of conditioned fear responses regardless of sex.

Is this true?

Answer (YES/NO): YES